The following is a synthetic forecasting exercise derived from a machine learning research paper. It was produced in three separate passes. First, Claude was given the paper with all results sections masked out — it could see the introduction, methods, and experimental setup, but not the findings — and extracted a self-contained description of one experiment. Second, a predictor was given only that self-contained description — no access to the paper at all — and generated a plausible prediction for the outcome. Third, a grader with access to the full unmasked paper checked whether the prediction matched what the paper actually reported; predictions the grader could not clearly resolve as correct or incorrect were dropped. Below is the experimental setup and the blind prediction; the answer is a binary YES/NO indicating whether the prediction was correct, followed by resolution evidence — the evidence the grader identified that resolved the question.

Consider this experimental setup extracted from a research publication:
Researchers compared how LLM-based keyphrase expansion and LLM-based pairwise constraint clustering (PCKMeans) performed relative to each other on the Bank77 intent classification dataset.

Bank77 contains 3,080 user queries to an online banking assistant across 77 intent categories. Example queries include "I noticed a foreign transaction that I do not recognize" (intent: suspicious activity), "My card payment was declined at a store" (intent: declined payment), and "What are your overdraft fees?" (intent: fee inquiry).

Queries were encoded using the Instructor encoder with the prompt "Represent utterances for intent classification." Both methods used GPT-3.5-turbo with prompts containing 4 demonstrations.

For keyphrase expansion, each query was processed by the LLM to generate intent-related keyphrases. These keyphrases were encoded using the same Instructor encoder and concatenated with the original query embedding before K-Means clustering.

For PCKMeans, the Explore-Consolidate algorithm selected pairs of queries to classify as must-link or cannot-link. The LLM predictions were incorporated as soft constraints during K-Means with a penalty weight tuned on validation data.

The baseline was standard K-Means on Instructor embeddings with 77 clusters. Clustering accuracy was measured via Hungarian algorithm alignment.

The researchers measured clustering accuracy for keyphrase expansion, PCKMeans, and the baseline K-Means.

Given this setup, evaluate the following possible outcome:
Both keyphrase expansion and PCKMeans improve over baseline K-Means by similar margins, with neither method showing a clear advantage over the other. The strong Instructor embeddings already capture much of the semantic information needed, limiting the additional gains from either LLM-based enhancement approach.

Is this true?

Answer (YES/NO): NO